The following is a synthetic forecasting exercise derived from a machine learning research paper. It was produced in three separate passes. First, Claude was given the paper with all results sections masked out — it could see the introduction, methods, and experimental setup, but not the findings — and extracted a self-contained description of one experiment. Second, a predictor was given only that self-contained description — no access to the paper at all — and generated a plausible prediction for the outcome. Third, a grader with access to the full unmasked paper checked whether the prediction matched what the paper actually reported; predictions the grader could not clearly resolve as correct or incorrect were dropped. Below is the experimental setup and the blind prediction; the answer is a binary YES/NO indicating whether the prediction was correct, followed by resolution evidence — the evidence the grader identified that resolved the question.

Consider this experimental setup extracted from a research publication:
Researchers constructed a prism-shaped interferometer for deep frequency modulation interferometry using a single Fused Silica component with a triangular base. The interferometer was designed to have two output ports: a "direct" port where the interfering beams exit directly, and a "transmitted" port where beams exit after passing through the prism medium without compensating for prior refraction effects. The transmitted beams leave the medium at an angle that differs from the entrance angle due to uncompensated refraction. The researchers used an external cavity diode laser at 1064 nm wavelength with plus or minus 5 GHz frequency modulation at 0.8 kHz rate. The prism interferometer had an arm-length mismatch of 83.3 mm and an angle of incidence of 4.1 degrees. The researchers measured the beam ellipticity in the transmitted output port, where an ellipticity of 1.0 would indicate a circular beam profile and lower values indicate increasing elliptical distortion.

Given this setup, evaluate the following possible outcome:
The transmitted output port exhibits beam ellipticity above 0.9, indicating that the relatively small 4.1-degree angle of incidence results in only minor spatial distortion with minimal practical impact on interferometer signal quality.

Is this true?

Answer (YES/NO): NO